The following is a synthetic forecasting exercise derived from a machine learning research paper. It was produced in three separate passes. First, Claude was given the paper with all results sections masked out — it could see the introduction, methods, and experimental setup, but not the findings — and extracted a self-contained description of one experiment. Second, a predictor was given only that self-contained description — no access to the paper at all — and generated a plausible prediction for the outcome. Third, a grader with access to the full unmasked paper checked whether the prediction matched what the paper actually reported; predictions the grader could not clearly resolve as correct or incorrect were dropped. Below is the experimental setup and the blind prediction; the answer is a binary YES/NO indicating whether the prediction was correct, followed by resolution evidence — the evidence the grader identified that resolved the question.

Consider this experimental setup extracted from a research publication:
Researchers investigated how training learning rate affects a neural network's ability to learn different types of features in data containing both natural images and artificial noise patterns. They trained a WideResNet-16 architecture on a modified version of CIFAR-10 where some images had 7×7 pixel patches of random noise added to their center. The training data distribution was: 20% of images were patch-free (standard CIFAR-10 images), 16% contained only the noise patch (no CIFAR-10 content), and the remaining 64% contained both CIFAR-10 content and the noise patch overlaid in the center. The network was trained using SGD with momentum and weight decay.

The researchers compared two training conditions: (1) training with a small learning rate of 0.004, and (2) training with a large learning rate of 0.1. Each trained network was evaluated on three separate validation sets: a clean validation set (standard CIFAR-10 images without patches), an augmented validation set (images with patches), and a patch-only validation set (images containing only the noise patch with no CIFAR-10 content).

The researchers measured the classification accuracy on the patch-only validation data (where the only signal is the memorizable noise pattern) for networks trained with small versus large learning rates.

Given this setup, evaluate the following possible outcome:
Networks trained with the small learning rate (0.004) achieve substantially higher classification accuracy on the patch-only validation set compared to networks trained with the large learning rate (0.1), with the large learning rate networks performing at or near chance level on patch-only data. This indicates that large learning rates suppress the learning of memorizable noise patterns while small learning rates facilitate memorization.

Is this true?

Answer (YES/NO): YES